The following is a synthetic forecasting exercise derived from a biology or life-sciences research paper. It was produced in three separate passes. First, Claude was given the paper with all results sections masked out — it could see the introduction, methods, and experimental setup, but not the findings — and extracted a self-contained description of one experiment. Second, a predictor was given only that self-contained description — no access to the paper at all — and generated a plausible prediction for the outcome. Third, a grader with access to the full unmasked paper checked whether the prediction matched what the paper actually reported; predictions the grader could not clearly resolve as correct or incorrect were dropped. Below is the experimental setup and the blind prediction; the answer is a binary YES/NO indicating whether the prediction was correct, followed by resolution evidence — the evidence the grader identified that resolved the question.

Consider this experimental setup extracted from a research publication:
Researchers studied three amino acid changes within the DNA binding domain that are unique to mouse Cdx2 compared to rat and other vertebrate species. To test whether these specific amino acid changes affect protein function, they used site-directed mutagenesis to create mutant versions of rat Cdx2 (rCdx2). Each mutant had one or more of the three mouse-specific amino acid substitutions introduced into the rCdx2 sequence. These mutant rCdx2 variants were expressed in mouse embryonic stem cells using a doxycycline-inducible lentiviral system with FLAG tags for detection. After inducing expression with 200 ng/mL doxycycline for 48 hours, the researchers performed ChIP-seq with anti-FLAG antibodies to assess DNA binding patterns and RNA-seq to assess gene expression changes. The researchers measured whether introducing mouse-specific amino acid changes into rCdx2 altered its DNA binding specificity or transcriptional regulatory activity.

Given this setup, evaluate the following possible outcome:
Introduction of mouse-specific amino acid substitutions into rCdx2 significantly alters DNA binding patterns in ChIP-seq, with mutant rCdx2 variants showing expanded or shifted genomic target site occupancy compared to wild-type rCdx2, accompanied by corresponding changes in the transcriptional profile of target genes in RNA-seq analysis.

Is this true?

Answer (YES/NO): NO